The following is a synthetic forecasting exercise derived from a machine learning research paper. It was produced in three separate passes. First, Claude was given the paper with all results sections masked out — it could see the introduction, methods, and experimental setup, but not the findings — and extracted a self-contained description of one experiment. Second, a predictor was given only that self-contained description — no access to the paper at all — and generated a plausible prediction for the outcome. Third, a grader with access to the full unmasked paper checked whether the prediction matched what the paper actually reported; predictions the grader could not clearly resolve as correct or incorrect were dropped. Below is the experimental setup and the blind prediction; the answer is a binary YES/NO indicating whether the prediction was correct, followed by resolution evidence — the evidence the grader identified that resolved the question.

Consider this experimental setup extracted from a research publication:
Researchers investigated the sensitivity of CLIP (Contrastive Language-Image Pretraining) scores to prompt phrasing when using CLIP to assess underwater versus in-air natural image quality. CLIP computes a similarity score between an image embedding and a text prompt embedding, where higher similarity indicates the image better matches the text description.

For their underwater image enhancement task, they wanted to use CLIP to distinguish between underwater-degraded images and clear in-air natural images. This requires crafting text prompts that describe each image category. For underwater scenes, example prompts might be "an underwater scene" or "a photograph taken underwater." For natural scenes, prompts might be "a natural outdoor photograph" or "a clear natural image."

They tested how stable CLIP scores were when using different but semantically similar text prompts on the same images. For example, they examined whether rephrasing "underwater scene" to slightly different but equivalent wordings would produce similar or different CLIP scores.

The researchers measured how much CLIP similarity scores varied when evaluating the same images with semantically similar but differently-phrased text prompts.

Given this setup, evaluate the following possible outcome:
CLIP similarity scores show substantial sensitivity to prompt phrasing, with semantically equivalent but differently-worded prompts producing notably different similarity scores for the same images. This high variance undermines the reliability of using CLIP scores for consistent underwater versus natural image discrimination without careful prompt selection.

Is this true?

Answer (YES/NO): YES